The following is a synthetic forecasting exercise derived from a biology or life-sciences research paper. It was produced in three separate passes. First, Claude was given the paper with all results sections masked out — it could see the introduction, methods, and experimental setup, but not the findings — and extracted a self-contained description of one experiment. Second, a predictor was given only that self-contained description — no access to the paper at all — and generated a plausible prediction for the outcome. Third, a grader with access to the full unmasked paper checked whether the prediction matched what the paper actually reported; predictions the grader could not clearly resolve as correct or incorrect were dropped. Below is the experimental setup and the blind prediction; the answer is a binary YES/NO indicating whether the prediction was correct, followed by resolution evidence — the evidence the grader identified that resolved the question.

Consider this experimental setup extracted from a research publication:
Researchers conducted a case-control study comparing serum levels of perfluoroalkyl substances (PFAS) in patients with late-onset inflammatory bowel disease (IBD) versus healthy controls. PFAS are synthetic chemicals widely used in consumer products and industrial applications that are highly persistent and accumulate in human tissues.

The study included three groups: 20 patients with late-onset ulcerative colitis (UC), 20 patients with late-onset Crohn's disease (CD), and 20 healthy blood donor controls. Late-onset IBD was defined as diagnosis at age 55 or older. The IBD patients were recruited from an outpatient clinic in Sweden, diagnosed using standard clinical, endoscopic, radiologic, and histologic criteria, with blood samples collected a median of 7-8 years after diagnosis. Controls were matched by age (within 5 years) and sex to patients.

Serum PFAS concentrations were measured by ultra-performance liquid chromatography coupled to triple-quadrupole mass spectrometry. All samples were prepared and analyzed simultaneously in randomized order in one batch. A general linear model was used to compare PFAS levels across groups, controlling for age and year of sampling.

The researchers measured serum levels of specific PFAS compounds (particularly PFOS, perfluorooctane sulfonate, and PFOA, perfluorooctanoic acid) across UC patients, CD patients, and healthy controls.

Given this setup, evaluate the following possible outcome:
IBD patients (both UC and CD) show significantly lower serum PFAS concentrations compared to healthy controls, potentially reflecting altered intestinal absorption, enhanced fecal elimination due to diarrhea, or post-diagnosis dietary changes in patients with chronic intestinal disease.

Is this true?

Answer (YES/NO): NO